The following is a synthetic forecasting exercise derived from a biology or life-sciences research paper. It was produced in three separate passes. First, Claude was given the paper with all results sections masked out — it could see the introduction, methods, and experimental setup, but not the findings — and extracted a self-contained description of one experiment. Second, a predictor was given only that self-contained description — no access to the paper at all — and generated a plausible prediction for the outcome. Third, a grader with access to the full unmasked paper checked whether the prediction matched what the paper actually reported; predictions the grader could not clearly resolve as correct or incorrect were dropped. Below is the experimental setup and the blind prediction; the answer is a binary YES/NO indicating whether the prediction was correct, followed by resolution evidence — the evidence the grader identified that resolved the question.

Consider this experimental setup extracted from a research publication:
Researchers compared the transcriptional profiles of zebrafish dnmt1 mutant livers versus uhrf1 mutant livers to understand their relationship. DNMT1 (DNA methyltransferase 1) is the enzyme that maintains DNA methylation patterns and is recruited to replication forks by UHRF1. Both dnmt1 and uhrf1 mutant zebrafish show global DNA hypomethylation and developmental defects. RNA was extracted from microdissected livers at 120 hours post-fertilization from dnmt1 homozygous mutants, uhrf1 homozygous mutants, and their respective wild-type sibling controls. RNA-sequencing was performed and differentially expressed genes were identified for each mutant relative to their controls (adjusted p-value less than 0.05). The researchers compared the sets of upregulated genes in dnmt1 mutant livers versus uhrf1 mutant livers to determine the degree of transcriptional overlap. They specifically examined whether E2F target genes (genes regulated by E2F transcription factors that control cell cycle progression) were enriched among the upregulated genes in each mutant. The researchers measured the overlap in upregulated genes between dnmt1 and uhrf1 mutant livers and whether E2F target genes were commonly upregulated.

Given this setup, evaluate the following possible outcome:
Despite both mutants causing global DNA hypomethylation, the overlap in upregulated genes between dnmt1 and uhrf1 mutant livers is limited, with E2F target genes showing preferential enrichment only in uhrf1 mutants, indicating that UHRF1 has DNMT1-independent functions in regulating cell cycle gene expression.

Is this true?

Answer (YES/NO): NO